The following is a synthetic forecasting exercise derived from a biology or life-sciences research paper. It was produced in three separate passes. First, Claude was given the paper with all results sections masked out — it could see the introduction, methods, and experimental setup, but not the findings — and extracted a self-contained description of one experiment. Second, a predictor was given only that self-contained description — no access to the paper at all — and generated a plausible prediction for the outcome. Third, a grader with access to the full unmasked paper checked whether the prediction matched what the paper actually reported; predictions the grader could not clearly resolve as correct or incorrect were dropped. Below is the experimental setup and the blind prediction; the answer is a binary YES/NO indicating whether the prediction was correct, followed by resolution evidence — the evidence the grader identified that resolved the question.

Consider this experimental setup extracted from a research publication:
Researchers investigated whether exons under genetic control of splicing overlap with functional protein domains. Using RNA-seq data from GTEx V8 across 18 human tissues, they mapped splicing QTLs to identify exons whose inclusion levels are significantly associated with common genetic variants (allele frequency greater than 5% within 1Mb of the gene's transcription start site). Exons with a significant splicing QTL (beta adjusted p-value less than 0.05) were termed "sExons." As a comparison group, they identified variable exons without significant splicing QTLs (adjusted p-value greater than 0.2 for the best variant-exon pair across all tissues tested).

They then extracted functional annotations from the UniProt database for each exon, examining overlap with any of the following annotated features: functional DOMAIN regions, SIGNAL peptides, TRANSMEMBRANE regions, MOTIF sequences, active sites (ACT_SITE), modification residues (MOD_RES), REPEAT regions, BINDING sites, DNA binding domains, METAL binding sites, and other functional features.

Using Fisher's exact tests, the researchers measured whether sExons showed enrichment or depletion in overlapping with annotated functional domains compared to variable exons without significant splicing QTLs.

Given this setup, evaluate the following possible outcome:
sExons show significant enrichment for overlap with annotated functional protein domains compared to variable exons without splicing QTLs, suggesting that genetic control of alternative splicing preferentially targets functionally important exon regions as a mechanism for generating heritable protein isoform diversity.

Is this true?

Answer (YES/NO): NO